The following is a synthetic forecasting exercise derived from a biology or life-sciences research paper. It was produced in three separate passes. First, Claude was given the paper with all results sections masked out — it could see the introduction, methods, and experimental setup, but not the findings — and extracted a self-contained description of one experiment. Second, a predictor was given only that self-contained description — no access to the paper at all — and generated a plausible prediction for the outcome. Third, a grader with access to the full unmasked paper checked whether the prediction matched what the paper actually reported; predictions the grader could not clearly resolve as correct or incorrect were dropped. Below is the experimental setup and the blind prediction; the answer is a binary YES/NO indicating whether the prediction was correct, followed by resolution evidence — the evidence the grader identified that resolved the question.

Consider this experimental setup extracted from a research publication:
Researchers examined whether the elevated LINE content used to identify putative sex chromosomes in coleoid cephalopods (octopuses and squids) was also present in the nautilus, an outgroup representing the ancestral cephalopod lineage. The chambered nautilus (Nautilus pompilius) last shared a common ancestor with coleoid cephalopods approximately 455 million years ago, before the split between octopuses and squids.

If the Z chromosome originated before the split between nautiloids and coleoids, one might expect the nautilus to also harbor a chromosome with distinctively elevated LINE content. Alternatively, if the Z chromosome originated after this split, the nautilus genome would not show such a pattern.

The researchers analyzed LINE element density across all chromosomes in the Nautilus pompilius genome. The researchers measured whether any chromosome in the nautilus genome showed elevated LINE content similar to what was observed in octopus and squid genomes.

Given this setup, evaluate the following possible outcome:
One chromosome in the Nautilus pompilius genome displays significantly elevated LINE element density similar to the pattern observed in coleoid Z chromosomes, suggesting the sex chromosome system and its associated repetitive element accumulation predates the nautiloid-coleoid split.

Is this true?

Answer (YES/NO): NO